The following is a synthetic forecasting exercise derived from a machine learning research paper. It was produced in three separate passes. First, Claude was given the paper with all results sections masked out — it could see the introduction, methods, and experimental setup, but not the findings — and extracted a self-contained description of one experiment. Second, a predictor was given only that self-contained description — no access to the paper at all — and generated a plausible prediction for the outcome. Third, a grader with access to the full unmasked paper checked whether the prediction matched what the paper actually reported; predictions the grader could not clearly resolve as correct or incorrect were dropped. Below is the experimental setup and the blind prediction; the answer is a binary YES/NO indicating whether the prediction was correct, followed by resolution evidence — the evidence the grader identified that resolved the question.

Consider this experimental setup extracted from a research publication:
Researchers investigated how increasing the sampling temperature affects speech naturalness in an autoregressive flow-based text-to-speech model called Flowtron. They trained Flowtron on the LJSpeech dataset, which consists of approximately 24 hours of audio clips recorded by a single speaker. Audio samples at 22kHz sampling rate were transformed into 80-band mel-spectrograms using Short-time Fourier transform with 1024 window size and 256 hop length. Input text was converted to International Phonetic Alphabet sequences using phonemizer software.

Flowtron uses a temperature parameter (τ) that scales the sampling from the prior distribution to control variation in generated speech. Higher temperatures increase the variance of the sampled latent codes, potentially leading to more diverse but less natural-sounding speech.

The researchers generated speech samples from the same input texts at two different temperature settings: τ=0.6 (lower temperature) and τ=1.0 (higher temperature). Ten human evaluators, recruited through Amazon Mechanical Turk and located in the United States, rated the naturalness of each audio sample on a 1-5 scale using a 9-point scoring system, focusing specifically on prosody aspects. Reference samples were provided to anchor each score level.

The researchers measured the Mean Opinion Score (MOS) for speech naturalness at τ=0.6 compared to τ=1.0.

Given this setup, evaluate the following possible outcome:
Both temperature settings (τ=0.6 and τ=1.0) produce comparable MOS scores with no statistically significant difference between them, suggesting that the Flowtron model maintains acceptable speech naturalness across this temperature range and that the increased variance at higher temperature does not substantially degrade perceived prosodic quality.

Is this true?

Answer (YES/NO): NO